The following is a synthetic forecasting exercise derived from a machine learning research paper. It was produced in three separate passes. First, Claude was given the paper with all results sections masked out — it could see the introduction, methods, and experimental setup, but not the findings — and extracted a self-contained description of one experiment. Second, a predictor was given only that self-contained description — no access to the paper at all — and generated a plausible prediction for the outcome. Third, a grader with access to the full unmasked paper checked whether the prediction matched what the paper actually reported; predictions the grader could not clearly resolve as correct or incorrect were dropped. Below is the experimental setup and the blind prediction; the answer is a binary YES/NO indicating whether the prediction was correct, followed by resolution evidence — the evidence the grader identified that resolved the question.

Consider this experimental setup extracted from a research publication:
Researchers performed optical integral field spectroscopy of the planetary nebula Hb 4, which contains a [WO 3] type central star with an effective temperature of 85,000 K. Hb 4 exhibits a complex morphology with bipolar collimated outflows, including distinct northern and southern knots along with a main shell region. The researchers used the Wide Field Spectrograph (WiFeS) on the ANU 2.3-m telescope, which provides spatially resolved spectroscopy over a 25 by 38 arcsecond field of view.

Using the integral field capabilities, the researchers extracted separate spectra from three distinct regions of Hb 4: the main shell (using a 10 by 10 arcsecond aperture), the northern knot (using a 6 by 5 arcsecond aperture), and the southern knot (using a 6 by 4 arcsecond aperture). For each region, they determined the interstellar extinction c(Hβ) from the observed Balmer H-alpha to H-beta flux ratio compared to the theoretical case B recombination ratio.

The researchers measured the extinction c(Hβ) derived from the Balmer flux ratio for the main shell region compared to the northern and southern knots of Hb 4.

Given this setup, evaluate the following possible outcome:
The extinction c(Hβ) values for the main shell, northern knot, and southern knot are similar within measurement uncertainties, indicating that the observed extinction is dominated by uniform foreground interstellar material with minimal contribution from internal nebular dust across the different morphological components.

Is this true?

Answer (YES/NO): NO